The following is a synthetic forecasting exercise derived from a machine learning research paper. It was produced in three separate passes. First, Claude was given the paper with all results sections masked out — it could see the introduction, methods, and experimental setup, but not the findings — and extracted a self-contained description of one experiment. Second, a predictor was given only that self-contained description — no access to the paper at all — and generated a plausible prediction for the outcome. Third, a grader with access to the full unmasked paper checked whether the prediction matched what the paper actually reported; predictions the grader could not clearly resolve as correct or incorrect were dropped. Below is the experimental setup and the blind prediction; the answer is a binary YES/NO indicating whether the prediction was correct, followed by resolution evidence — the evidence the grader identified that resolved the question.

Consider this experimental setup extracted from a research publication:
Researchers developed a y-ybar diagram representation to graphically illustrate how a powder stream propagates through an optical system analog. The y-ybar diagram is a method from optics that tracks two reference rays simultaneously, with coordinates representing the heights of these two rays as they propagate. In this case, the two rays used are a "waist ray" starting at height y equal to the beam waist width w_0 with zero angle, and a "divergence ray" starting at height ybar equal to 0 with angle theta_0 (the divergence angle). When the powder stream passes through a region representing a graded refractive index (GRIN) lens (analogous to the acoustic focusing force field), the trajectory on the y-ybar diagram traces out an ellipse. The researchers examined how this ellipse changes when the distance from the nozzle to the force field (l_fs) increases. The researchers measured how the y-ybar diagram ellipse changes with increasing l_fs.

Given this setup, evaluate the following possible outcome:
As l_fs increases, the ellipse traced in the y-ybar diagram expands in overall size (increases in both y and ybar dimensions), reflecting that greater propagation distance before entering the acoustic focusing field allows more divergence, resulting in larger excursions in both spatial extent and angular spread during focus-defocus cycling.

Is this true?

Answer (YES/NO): NO